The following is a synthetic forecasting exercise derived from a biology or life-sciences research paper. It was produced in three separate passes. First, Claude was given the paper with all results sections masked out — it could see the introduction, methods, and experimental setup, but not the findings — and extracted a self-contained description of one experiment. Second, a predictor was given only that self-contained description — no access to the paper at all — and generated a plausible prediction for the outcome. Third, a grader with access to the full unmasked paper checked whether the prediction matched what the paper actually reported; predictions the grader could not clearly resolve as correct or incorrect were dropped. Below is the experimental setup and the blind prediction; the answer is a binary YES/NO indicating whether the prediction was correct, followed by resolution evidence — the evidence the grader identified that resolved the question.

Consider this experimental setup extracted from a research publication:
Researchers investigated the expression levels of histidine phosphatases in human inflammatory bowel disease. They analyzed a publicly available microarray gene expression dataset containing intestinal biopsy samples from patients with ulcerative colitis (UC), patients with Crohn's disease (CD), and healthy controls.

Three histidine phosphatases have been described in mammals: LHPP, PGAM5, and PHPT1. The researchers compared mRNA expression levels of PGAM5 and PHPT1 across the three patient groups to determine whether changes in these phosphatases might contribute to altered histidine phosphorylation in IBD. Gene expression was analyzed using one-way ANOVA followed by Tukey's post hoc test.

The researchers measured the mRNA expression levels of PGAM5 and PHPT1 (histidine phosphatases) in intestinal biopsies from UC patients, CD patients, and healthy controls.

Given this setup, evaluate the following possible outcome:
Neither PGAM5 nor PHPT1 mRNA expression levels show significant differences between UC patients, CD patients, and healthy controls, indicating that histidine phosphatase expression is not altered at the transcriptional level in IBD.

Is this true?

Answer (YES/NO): NO